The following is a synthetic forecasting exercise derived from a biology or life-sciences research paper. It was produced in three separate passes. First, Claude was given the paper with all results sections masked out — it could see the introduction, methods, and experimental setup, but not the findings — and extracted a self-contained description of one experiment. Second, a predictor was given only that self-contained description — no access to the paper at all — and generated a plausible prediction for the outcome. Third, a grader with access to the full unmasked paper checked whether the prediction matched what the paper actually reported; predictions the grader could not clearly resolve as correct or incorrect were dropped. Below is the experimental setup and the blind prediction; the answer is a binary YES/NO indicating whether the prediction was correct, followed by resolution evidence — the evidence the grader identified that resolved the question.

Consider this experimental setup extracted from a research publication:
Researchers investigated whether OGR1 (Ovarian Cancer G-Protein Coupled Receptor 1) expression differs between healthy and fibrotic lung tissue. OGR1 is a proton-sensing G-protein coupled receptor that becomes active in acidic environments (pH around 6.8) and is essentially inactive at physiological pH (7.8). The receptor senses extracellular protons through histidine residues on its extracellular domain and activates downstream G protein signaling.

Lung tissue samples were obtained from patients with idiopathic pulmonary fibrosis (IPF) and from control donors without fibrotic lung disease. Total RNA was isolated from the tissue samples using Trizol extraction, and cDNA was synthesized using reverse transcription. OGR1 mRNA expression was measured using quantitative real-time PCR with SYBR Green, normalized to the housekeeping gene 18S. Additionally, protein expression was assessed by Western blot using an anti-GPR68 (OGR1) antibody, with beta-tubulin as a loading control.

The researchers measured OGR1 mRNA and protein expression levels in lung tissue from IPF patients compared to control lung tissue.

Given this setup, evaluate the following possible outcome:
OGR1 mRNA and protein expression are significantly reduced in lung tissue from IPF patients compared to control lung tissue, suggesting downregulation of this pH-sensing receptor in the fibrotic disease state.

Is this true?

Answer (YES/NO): NO